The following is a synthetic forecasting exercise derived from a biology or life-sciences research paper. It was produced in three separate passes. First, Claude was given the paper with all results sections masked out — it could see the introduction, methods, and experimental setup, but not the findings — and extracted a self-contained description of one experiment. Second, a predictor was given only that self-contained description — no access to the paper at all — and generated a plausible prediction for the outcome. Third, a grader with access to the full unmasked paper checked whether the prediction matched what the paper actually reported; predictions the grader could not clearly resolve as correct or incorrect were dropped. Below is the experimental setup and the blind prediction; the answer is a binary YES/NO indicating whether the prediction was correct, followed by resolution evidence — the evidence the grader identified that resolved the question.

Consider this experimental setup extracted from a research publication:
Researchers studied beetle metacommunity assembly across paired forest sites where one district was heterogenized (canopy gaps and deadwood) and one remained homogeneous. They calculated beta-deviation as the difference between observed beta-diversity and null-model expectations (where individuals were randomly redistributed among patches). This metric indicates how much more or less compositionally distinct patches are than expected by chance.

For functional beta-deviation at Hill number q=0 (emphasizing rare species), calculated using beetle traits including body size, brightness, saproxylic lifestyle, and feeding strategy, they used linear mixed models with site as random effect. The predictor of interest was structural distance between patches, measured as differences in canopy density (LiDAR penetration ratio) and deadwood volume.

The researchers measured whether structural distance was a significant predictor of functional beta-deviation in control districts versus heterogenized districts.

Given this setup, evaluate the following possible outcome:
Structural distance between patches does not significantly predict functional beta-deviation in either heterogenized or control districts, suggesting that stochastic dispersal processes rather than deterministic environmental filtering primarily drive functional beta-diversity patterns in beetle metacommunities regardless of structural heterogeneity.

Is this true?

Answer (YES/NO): NO